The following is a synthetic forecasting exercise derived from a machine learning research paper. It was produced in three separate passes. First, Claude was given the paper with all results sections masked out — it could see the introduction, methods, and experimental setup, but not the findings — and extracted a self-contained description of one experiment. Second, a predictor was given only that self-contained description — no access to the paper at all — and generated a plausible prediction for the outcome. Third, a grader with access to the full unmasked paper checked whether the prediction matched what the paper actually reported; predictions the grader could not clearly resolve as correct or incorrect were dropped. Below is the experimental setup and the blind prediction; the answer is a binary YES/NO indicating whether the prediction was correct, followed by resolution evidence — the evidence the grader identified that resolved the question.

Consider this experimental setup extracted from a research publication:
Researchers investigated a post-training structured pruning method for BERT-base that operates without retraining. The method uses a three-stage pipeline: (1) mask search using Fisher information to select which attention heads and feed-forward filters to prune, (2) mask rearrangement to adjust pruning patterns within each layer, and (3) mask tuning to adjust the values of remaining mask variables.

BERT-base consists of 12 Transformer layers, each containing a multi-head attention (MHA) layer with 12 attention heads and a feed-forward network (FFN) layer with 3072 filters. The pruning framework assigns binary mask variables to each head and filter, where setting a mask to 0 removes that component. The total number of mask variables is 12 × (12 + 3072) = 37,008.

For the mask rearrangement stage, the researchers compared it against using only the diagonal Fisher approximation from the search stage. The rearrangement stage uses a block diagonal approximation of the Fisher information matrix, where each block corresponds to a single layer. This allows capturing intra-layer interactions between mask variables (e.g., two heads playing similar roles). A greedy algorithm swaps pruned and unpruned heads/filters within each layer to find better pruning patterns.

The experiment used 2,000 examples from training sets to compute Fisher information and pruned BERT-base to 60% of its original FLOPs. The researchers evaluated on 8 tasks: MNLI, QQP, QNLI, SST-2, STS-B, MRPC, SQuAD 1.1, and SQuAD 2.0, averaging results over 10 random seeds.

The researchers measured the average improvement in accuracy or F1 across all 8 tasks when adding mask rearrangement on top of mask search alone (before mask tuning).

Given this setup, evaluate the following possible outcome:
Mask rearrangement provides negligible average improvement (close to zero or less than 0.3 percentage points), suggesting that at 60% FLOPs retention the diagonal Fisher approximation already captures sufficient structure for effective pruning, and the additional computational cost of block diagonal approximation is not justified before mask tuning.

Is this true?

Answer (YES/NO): NO